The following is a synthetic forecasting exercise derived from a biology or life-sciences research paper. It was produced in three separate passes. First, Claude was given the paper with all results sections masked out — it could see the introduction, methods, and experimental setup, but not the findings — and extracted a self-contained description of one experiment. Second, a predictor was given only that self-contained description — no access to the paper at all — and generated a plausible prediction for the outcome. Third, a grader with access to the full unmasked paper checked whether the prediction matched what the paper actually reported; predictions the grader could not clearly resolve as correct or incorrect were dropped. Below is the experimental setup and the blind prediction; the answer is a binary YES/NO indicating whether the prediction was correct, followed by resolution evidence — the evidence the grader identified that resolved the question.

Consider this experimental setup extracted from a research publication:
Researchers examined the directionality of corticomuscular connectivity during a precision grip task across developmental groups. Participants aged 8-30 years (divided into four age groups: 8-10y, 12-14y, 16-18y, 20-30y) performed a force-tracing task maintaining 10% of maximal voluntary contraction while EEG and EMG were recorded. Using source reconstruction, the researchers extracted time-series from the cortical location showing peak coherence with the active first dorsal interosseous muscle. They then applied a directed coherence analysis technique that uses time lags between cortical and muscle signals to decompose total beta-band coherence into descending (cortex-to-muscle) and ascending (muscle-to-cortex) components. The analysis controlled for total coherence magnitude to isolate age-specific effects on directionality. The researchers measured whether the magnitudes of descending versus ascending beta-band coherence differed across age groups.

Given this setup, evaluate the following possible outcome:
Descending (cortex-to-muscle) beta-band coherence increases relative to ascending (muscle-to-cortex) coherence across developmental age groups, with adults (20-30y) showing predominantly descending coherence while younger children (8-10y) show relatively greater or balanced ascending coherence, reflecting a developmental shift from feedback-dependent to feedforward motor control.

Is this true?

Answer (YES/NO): YES